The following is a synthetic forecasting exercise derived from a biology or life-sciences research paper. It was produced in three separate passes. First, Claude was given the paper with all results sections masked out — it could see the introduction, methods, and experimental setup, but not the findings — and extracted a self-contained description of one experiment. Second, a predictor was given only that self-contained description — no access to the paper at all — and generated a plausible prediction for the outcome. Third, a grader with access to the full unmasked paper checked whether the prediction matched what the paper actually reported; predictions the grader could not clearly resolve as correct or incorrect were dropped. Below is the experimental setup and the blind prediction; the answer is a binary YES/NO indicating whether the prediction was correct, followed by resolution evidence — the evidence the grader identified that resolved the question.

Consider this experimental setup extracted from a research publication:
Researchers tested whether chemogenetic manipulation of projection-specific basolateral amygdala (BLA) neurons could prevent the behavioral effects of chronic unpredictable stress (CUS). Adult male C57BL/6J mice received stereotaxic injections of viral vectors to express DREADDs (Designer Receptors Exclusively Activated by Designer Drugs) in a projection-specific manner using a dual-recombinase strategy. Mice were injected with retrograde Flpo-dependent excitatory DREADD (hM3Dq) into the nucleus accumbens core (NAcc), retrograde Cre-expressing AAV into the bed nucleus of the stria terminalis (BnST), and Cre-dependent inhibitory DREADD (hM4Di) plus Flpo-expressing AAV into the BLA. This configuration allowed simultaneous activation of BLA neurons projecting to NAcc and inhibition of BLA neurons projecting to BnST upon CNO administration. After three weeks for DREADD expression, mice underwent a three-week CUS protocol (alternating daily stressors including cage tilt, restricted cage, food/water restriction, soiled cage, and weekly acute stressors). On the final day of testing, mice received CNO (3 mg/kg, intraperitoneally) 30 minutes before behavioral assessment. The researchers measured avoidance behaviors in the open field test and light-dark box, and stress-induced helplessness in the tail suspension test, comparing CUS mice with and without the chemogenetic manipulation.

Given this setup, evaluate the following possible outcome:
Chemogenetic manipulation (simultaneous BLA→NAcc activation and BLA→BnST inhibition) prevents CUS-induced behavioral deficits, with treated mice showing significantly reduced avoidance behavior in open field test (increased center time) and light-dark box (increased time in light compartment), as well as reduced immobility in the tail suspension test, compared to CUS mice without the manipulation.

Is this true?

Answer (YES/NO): YES